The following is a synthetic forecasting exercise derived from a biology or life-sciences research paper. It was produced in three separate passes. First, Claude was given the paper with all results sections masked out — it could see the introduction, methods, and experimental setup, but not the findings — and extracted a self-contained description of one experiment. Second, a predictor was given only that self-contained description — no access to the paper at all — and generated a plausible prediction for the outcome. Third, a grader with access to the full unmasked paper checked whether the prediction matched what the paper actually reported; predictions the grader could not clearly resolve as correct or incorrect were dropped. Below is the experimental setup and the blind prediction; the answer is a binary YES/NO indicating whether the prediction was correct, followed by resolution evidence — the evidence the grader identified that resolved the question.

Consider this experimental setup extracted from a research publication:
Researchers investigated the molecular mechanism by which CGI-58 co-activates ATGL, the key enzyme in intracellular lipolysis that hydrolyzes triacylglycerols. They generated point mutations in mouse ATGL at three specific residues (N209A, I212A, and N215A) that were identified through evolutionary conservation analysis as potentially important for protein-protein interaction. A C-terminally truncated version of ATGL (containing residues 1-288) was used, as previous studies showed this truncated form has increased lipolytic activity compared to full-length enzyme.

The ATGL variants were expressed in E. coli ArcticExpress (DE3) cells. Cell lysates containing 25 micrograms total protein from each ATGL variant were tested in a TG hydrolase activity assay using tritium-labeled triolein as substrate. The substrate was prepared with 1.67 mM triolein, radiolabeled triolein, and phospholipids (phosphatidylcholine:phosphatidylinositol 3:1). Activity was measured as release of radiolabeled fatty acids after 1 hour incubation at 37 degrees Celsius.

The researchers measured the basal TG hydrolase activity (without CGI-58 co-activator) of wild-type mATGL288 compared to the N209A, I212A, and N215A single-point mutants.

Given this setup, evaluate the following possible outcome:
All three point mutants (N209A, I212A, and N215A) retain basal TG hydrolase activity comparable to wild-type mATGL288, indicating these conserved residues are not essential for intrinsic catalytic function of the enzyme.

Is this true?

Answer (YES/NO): YES